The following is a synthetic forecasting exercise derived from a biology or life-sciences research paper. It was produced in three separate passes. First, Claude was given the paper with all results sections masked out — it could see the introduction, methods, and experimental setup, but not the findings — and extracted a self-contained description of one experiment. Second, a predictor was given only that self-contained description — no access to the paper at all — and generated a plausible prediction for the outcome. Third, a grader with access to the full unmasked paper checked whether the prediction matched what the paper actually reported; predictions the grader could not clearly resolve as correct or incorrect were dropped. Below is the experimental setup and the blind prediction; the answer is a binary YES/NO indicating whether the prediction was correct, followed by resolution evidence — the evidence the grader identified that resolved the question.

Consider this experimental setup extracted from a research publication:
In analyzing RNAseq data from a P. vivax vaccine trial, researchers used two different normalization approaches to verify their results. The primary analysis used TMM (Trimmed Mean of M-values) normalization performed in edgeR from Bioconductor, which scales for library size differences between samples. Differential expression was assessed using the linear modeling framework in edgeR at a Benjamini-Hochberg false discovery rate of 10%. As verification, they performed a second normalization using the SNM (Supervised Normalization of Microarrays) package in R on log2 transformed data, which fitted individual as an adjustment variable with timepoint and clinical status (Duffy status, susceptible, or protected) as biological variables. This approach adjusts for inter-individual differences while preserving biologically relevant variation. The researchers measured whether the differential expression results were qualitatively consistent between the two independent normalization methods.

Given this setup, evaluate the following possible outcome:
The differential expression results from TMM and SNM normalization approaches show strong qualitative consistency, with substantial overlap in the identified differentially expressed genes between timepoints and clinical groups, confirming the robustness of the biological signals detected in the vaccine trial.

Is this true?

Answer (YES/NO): YES